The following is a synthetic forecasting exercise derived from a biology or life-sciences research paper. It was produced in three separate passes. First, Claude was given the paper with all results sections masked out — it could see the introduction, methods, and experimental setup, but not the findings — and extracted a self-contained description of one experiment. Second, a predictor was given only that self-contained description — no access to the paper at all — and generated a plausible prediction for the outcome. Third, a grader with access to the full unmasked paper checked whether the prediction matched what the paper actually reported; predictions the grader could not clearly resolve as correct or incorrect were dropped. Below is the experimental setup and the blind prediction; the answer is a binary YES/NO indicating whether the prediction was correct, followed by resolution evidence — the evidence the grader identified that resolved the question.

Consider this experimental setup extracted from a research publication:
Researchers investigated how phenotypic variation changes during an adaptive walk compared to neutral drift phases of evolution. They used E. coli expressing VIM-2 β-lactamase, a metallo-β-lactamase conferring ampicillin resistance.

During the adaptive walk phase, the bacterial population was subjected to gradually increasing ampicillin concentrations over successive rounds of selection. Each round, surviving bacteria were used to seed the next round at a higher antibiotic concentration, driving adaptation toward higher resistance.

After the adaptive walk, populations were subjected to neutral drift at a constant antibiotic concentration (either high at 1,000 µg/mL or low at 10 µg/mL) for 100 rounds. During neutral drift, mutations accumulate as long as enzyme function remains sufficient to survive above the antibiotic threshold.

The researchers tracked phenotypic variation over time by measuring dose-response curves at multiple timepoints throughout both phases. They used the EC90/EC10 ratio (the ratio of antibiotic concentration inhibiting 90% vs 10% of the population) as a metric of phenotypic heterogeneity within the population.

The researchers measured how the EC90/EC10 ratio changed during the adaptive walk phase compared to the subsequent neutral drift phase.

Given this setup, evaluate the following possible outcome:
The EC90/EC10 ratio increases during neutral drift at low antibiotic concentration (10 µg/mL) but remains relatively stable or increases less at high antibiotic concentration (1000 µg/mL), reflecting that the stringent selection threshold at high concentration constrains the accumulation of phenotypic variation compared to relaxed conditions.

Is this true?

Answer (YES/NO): YES